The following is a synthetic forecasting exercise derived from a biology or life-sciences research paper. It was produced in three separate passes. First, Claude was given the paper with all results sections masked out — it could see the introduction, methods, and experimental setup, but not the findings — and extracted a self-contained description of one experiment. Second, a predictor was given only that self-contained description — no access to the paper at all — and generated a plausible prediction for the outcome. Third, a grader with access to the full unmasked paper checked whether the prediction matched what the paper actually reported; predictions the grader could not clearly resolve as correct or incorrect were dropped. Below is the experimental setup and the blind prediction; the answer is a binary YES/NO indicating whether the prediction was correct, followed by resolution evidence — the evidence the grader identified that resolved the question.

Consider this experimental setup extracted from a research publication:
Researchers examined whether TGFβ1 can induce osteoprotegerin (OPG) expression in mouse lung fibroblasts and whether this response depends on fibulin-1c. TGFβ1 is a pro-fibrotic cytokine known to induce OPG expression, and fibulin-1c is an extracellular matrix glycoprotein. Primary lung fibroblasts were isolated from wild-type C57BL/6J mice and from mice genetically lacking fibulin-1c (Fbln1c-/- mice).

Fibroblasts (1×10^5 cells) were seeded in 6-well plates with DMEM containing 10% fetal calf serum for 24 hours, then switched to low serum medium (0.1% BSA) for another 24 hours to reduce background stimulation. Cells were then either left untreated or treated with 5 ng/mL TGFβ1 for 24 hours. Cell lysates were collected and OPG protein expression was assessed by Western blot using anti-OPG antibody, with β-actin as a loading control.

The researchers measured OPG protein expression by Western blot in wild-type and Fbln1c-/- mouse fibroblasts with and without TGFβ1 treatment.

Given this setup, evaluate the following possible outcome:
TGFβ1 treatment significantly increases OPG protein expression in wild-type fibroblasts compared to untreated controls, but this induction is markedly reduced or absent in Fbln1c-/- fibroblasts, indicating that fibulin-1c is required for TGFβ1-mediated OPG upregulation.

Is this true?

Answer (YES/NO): NO